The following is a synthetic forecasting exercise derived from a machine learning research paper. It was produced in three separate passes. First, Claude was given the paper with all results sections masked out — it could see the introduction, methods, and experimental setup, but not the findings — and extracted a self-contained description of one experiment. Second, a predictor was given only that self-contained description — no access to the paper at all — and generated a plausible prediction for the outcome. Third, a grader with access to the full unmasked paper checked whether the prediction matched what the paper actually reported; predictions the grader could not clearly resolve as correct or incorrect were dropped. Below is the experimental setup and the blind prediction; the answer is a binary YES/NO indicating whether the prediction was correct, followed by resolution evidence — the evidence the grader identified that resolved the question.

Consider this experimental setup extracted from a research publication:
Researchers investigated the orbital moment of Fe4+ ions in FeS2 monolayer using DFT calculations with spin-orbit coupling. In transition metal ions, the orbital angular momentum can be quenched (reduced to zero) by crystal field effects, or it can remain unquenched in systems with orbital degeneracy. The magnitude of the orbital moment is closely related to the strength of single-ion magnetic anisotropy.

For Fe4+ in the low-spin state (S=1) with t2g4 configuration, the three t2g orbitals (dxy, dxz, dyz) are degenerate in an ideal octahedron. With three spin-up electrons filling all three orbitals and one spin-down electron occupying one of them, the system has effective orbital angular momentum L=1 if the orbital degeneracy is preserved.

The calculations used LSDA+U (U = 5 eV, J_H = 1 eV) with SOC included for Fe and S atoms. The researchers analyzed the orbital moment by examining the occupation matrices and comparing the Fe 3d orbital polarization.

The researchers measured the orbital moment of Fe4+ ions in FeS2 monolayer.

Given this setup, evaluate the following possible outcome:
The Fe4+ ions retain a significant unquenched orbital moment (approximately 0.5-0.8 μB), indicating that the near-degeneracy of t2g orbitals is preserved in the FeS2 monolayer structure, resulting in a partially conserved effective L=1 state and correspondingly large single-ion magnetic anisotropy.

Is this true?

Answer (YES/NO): NO